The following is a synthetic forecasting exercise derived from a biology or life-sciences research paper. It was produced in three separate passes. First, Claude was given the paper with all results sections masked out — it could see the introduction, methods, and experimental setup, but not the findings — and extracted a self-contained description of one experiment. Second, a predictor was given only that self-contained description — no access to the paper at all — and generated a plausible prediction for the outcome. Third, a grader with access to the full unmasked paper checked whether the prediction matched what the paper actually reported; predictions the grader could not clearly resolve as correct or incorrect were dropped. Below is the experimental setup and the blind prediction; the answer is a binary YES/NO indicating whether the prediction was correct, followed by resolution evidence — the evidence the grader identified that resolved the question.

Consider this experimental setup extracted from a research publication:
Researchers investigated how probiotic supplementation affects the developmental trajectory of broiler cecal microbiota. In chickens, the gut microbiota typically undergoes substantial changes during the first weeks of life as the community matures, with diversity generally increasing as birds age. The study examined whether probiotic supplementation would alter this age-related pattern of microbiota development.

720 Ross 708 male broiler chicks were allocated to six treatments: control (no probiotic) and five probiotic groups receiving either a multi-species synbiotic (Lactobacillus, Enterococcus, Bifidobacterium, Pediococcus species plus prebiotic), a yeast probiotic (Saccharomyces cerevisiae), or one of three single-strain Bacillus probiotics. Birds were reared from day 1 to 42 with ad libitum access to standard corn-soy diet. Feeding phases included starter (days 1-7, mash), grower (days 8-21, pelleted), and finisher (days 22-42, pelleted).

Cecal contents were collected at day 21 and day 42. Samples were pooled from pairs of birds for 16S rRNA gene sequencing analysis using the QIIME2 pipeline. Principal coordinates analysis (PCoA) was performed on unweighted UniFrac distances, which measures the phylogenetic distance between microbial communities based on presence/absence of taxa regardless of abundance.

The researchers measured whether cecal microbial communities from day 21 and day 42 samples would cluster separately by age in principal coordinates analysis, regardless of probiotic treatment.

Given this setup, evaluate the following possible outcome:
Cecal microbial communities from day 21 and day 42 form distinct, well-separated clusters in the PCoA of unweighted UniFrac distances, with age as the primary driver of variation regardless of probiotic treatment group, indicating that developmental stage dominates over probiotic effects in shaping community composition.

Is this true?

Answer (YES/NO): YES